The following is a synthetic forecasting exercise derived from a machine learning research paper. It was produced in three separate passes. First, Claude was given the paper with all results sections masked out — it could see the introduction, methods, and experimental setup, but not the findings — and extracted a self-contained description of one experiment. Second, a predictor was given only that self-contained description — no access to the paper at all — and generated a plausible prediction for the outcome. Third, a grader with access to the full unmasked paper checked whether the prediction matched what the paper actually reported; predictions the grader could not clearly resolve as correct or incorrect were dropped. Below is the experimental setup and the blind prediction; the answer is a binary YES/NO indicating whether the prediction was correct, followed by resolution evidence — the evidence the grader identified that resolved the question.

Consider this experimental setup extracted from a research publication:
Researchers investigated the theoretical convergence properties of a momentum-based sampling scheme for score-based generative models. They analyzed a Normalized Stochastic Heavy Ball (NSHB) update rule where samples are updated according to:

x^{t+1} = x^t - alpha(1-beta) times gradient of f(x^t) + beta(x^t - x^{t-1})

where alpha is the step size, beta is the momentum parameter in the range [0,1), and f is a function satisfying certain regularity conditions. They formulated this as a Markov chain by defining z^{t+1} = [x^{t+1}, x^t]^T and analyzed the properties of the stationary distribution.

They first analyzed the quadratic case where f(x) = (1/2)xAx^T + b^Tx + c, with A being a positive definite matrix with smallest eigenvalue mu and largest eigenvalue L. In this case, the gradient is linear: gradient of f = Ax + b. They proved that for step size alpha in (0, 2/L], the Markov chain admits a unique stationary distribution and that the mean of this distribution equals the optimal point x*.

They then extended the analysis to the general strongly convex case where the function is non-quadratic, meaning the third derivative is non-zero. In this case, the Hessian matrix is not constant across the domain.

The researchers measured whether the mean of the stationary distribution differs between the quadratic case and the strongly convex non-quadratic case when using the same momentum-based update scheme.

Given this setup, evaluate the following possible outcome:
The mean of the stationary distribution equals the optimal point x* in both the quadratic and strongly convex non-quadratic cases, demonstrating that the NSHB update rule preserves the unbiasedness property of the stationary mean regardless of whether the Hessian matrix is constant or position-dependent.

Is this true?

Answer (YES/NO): NO